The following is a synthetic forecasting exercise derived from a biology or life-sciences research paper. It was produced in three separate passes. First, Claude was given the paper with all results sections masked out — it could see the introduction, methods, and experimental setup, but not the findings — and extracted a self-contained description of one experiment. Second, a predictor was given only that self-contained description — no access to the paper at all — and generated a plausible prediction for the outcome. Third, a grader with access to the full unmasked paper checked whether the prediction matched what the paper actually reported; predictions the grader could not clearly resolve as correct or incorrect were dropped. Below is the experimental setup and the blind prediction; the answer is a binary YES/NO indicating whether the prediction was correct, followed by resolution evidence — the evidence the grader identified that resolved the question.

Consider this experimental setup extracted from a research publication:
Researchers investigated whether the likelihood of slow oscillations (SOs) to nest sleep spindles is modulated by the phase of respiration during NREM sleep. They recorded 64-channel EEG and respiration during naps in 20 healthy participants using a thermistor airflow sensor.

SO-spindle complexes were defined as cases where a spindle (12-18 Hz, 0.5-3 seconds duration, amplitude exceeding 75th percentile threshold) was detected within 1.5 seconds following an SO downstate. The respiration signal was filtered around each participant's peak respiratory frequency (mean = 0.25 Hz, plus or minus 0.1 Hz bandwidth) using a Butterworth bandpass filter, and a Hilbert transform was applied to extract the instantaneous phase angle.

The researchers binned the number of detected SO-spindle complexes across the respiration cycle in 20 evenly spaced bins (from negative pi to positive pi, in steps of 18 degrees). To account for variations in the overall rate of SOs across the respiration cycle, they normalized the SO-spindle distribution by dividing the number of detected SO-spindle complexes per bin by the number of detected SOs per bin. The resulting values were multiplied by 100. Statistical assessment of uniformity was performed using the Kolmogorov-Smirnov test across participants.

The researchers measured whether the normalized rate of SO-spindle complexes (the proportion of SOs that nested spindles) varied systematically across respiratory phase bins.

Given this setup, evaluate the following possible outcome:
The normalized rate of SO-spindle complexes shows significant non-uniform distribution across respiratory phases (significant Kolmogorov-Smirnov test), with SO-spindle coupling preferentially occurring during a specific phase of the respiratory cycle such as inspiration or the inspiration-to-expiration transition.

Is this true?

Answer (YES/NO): YES